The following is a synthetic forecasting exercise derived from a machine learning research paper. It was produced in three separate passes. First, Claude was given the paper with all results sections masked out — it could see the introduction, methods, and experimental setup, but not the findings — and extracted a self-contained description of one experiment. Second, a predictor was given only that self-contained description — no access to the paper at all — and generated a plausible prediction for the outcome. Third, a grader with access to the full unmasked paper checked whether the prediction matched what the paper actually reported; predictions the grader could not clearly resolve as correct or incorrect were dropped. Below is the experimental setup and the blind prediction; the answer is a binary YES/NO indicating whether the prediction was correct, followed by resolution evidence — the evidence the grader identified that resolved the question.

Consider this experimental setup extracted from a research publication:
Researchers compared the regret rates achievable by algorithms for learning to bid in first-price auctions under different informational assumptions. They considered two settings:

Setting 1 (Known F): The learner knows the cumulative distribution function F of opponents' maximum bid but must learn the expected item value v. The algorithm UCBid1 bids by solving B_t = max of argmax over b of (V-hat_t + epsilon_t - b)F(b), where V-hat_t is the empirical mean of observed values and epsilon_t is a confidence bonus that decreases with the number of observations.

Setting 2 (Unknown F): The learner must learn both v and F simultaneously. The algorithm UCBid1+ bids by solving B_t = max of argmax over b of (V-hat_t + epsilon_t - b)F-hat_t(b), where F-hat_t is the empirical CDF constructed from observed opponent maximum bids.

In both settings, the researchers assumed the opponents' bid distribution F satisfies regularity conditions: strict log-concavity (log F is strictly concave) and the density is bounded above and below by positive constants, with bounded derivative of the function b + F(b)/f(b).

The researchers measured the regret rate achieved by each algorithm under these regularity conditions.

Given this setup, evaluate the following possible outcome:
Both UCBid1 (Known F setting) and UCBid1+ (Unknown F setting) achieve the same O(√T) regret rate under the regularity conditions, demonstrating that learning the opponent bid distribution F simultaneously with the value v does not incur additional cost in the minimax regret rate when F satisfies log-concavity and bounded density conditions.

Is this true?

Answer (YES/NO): NO